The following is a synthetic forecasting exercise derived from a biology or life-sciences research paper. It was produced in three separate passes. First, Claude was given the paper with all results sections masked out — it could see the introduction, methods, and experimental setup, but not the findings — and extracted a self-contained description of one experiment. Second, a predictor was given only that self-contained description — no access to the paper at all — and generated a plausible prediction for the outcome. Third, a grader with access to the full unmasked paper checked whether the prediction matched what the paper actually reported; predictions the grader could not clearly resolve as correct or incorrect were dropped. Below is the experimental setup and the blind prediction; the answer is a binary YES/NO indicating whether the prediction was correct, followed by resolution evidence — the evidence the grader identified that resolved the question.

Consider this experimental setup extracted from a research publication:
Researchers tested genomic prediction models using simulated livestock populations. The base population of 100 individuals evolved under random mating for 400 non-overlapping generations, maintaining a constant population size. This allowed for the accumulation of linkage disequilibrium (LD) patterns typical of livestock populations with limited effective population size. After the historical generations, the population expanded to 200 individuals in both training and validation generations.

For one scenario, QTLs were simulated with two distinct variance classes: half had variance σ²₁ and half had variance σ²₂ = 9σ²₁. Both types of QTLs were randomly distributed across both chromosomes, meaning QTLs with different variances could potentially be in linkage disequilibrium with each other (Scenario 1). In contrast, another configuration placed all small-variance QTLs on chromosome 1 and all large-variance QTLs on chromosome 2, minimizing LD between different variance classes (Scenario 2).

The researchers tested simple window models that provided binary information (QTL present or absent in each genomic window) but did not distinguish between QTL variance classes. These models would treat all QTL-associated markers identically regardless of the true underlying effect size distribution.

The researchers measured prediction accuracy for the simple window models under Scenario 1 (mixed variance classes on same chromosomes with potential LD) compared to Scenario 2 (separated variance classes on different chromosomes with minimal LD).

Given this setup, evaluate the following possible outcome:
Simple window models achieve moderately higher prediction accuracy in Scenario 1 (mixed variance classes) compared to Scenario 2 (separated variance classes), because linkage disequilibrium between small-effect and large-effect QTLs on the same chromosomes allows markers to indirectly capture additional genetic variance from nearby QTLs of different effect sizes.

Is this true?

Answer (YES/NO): NO